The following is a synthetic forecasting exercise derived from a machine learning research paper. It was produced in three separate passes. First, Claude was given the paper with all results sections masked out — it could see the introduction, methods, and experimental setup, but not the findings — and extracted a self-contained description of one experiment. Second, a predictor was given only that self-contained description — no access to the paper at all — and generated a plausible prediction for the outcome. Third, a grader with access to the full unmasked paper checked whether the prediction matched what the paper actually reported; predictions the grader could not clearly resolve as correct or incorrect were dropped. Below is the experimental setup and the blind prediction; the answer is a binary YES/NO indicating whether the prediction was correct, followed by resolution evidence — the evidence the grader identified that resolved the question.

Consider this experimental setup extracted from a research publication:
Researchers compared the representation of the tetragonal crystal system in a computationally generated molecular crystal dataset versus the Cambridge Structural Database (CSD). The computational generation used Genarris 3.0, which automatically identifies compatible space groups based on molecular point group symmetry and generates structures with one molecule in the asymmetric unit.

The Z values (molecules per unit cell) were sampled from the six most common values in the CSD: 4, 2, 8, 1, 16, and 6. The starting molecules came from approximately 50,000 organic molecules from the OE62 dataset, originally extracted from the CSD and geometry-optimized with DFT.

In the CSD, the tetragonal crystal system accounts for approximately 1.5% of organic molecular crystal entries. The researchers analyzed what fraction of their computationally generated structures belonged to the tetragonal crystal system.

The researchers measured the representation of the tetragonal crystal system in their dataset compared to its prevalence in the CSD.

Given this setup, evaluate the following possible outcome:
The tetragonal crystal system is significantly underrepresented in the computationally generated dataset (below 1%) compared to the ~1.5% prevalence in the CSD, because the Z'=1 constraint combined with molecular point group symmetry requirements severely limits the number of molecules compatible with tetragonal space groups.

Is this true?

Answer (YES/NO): NO